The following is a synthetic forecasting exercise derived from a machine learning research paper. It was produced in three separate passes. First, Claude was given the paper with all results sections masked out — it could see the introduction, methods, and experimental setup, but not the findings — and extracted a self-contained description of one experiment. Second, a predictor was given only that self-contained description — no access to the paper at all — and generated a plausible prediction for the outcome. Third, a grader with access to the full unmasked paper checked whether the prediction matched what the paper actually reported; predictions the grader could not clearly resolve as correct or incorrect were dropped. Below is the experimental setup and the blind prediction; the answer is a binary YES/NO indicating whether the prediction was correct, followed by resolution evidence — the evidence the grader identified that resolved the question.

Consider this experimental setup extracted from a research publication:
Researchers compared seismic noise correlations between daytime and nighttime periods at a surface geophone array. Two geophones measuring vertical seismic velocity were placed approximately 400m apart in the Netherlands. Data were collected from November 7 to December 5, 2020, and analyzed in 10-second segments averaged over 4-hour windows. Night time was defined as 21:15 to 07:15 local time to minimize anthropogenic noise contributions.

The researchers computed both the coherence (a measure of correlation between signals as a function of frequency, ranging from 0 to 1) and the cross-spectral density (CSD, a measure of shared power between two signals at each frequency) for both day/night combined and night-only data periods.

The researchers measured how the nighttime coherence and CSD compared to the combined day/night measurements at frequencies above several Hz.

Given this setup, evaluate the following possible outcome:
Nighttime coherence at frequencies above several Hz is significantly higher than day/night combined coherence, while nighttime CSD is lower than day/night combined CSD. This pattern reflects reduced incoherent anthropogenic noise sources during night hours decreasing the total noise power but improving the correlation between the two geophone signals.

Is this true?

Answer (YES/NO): NO